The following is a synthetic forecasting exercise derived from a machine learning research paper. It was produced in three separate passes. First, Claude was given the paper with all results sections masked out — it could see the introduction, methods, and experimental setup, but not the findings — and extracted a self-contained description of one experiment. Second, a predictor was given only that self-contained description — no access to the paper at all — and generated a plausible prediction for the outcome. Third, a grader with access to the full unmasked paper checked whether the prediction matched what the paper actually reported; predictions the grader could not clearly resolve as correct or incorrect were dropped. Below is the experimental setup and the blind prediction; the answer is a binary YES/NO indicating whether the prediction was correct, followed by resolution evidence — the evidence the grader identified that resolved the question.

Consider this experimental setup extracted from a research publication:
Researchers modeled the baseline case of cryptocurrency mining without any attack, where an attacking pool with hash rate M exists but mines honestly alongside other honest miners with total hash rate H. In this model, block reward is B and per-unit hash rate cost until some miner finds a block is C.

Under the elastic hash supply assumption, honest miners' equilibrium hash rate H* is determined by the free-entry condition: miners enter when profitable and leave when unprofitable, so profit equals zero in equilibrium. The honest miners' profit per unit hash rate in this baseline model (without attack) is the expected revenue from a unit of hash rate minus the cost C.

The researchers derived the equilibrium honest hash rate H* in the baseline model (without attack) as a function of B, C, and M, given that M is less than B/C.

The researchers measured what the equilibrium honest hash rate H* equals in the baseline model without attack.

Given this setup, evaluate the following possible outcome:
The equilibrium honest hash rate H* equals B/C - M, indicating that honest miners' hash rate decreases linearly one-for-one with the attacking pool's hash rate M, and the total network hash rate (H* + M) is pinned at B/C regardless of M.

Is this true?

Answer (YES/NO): YES